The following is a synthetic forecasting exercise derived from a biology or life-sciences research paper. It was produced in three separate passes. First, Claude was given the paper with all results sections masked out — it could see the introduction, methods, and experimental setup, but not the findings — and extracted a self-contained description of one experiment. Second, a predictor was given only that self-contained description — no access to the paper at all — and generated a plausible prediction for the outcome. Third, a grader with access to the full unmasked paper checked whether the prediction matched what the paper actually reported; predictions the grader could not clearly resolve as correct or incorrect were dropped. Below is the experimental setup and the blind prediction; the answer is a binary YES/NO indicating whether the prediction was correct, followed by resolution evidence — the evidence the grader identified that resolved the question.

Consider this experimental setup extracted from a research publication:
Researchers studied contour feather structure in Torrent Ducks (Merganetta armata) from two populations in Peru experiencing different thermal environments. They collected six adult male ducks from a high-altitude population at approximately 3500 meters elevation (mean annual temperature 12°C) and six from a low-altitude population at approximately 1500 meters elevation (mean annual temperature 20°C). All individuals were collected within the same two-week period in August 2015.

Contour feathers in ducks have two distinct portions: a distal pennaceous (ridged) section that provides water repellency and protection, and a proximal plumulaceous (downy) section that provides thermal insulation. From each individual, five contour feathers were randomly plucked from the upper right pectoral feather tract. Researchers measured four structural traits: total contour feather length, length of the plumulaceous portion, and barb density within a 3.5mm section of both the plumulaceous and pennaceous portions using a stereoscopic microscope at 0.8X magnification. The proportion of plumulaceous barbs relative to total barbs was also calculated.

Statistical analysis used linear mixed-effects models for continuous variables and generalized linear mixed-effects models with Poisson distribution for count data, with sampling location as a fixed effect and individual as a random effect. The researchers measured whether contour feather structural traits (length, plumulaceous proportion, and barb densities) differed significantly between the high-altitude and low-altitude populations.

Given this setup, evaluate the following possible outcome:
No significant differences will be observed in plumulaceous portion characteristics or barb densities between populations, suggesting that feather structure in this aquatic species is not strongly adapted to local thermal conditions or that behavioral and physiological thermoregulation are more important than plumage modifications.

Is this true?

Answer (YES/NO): YES